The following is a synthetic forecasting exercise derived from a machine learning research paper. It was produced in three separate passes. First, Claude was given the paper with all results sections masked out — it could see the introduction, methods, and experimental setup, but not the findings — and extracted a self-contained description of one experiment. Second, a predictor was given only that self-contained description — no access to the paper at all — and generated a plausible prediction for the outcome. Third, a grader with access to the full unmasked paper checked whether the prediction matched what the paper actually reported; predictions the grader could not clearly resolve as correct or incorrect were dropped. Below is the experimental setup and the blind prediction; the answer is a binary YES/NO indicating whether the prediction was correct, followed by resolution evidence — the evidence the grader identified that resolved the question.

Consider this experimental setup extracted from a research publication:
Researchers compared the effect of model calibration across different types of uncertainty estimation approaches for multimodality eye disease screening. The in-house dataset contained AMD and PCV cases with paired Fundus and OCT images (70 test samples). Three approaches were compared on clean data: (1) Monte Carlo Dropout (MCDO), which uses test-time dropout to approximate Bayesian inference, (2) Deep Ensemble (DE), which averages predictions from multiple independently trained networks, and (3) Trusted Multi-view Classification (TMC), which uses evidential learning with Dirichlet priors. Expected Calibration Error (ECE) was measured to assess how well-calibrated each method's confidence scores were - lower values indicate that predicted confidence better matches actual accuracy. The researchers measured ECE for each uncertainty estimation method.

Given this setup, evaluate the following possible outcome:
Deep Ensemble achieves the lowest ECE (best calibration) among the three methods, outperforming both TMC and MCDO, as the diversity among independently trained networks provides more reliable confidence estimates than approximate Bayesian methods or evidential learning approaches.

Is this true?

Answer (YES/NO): NO